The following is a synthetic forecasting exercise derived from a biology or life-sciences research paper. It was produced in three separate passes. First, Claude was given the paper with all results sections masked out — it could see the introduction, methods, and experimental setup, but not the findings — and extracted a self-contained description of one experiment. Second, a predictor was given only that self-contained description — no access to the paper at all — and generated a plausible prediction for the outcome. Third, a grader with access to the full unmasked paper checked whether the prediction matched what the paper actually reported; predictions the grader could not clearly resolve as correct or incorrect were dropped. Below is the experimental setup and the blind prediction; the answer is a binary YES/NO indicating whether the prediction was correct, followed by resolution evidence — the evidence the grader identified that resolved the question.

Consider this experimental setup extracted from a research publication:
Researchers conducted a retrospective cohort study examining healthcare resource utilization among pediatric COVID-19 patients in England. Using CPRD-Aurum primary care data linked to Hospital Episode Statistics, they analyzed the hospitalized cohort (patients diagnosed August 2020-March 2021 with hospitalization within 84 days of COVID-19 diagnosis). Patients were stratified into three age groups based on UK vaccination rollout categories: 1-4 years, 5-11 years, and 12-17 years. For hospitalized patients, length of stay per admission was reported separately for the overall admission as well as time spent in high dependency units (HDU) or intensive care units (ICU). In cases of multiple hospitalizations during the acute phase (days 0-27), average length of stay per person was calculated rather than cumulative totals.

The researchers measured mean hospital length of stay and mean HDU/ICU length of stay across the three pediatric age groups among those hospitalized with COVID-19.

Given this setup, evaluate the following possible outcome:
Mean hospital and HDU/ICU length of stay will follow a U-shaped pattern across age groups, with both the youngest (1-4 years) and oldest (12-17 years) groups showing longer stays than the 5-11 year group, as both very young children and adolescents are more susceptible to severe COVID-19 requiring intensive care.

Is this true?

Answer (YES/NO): NO